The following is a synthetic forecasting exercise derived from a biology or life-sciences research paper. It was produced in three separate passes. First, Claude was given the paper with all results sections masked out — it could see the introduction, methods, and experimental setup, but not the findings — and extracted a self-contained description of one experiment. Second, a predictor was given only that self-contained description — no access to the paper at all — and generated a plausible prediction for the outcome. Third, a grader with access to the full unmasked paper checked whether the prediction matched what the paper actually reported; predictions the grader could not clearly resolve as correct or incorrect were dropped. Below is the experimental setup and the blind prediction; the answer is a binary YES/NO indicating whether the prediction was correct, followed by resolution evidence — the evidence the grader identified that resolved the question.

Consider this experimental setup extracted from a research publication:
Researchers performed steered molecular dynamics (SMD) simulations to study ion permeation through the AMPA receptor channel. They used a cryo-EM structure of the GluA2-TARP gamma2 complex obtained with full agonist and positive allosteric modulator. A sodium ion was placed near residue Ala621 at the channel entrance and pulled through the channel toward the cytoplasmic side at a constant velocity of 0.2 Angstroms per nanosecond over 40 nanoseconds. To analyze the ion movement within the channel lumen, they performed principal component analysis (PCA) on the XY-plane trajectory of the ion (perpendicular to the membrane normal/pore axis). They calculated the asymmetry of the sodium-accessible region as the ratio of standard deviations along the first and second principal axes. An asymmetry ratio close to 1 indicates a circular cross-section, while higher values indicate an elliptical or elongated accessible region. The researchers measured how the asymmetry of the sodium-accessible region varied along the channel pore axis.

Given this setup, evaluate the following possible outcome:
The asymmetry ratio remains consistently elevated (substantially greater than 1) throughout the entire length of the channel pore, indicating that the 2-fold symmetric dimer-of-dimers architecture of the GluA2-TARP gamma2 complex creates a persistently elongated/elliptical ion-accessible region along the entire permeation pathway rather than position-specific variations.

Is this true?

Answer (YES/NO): NO